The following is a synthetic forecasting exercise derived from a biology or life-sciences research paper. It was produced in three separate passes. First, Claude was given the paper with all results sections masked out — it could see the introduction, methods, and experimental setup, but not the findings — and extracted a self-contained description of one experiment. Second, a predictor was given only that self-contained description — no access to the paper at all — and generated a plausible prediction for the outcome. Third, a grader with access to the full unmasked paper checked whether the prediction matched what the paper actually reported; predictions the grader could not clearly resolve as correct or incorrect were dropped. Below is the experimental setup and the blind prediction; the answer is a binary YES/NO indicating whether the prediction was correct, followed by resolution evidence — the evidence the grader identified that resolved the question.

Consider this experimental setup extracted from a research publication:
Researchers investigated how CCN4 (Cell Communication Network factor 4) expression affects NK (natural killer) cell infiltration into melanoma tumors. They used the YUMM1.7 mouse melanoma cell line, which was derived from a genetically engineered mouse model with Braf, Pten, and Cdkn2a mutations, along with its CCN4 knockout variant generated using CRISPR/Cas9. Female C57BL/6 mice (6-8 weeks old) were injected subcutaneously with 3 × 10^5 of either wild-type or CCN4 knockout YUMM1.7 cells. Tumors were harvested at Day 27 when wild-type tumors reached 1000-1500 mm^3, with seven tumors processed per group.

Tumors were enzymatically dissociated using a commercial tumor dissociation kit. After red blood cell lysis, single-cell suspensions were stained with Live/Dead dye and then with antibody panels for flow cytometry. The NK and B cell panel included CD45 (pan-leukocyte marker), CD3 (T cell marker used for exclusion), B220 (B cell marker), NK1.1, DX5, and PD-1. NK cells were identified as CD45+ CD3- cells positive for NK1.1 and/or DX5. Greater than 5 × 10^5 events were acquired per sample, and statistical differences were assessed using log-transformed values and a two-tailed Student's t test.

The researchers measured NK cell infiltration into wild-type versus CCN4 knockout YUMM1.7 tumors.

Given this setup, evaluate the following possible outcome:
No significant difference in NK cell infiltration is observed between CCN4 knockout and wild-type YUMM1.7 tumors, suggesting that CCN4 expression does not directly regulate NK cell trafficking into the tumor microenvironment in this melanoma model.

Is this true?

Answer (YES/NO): NO